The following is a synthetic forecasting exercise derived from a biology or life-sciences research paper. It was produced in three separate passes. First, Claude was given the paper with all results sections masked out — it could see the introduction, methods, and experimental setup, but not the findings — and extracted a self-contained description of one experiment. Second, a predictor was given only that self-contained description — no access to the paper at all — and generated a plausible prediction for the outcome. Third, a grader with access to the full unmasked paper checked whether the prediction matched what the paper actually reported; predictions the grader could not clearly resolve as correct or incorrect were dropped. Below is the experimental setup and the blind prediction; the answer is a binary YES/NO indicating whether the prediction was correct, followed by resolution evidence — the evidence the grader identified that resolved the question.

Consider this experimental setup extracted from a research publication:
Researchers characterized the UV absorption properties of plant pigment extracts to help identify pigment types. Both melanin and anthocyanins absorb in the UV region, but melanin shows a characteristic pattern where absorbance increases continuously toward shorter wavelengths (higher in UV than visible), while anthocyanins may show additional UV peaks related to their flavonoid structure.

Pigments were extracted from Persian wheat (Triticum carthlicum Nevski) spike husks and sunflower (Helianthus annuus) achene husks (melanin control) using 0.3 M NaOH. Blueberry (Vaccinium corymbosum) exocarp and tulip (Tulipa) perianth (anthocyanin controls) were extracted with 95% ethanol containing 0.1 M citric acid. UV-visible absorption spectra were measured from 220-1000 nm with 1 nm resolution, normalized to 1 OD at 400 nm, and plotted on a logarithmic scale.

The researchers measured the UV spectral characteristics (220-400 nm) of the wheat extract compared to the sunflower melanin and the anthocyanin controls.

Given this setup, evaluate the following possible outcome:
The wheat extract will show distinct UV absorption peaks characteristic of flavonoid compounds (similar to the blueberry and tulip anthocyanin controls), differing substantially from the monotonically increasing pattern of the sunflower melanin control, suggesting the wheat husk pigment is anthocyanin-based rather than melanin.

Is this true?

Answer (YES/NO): NO